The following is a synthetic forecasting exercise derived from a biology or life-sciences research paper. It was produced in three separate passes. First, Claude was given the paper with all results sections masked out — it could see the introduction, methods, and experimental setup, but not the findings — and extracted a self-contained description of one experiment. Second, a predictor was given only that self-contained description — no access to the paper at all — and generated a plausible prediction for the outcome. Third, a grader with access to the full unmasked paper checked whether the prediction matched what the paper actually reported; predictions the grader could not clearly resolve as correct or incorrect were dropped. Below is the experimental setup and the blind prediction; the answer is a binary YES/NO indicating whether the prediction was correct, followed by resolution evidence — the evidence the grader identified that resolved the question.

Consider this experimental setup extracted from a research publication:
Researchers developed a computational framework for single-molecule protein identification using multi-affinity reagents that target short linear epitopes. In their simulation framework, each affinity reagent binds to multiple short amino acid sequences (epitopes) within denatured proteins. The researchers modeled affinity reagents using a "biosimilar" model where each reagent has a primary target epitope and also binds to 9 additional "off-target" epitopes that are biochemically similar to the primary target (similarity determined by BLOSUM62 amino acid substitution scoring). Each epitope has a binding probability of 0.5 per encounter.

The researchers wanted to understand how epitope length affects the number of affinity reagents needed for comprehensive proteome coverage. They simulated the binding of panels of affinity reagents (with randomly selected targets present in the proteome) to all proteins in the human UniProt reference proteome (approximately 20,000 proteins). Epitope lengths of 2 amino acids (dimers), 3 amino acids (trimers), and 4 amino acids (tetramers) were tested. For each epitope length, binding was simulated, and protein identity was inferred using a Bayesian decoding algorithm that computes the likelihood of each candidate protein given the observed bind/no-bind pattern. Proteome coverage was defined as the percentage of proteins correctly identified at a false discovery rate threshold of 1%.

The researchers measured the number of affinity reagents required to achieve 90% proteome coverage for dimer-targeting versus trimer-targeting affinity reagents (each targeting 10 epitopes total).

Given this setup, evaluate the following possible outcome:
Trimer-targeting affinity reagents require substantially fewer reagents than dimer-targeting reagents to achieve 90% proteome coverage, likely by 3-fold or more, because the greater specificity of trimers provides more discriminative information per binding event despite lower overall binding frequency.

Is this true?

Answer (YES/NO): NO